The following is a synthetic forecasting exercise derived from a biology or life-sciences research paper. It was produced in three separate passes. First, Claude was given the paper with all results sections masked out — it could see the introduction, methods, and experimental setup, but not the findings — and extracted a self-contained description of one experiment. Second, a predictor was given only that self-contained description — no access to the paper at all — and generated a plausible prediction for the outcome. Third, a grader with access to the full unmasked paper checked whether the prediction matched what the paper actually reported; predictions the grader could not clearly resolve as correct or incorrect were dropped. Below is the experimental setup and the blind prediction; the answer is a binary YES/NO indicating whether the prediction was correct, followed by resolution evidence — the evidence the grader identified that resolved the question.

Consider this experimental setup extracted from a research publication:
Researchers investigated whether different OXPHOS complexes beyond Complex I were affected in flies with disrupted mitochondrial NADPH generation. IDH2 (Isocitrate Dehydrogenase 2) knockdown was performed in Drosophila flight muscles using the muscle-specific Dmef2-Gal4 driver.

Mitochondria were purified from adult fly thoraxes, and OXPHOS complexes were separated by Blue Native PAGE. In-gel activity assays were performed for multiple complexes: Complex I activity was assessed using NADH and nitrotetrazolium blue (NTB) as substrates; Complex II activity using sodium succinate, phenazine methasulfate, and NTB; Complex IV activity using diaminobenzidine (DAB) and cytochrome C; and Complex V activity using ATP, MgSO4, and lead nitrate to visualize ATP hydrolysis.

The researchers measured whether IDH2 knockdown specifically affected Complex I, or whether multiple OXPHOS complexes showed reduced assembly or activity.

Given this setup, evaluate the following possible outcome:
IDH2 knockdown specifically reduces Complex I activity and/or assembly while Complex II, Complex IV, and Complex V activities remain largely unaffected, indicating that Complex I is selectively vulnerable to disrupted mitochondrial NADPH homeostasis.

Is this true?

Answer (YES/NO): NO